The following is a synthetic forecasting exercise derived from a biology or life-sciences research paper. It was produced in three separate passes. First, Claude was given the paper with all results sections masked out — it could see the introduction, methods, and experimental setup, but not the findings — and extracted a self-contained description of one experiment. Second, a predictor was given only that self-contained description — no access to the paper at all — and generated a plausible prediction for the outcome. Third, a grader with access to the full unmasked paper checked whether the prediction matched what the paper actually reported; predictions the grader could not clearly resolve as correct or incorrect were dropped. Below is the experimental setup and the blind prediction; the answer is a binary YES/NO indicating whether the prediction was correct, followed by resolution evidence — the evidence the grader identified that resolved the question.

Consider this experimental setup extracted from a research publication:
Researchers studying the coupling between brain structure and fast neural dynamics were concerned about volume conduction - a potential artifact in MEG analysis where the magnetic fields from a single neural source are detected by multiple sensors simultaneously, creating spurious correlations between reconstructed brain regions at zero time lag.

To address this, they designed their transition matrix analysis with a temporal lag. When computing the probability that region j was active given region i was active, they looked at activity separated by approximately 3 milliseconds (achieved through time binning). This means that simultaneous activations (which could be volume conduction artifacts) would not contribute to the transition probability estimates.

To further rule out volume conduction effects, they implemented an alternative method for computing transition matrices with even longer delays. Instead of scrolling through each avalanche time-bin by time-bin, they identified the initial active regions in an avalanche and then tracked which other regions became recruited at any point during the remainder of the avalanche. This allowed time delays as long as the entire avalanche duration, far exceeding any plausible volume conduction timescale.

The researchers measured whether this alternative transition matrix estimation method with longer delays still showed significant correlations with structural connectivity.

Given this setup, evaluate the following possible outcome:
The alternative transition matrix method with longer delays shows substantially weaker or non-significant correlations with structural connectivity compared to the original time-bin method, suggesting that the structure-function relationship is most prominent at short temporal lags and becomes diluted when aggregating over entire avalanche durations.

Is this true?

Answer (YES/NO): NO